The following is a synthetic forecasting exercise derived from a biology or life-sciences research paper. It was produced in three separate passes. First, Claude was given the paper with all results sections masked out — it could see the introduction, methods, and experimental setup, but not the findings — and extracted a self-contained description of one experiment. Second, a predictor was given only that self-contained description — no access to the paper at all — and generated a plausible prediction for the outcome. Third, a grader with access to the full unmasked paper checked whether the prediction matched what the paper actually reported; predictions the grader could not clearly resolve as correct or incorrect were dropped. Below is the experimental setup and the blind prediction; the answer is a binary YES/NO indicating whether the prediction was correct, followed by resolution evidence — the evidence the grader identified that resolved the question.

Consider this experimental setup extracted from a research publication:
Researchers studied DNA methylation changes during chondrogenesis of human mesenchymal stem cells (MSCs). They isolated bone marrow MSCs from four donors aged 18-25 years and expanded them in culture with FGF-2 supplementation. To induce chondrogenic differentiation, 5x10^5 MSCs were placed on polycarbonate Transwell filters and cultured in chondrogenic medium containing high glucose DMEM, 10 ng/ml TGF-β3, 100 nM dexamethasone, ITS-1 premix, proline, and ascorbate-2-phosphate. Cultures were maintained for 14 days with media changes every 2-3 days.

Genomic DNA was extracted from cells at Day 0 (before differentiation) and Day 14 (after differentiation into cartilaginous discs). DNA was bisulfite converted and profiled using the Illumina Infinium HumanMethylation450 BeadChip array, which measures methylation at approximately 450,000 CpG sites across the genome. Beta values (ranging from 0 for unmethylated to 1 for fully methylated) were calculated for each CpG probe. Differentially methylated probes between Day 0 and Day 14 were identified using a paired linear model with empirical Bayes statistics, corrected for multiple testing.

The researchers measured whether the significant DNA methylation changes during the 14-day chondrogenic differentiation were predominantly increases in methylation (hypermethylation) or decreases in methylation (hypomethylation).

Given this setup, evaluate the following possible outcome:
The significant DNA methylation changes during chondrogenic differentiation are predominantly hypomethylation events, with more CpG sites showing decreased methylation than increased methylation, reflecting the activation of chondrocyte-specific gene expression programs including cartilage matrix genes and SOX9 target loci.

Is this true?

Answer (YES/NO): YES